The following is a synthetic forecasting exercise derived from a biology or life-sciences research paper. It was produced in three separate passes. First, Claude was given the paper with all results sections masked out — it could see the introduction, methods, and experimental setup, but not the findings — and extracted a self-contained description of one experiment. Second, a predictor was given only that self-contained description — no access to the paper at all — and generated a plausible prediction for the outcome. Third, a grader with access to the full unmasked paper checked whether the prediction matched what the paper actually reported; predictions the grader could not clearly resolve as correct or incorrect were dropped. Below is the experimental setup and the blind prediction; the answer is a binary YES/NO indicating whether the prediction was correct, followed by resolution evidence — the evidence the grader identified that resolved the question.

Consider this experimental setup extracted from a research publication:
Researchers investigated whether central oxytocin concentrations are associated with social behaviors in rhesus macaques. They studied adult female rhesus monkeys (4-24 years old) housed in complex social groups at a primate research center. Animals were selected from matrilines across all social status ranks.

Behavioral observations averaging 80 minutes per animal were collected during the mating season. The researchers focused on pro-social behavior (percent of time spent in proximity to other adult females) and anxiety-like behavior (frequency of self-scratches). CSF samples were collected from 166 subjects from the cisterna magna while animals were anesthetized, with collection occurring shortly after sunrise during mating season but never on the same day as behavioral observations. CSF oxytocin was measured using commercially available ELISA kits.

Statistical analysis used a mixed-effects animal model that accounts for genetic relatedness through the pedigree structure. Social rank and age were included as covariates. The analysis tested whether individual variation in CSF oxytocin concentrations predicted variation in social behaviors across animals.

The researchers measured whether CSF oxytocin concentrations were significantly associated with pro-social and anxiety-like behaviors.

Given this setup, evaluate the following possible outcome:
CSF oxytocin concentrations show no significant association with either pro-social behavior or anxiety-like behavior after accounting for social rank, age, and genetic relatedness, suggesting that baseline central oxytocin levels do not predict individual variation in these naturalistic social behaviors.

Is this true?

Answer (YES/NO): YES